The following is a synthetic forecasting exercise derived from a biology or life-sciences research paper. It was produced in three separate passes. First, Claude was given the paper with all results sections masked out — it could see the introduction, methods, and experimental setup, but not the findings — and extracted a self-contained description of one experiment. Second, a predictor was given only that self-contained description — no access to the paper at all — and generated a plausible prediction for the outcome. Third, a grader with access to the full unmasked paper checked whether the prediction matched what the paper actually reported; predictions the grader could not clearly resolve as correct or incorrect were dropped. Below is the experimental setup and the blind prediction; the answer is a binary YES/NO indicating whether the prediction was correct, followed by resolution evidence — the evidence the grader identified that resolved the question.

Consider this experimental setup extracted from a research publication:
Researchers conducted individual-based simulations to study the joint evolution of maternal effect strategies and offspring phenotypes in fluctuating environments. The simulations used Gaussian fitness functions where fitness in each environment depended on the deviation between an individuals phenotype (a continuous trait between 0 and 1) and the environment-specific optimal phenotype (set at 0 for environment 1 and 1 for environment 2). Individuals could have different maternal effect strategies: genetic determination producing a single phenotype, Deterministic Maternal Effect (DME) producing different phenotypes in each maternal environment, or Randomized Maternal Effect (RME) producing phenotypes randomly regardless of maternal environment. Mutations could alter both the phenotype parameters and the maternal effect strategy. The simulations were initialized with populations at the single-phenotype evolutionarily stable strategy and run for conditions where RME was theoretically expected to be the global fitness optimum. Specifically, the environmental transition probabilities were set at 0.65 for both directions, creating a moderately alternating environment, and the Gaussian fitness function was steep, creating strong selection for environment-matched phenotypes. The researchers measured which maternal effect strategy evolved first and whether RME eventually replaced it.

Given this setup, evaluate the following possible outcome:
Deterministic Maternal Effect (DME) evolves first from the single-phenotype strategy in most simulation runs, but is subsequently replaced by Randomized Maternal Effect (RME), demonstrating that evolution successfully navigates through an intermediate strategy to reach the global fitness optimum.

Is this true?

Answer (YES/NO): NO